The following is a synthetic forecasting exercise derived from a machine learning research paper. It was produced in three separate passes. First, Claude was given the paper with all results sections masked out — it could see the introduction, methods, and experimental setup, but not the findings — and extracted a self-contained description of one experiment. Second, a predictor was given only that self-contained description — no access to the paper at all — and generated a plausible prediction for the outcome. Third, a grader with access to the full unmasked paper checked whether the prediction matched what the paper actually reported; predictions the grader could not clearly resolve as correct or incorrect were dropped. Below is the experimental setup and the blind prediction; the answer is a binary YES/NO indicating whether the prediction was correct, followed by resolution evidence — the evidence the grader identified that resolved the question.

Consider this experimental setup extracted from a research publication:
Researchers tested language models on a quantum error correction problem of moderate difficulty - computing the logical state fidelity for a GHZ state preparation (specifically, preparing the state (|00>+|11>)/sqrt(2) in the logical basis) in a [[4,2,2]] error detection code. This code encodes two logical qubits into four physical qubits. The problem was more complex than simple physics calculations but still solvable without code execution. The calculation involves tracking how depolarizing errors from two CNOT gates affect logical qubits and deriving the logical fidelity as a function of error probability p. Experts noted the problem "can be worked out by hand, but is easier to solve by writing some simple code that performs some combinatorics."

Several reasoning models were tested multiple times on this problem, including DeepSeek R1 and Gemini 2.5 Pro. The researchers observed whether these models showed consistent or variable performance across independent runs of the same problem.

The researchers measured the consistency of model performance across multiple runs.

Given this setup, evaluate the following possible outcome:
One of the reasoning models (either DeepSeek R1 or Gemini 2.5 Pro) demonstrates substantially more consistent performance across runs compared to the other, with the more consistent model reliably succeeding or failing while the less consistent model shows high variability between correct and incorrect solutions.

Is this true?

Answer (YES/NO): NO